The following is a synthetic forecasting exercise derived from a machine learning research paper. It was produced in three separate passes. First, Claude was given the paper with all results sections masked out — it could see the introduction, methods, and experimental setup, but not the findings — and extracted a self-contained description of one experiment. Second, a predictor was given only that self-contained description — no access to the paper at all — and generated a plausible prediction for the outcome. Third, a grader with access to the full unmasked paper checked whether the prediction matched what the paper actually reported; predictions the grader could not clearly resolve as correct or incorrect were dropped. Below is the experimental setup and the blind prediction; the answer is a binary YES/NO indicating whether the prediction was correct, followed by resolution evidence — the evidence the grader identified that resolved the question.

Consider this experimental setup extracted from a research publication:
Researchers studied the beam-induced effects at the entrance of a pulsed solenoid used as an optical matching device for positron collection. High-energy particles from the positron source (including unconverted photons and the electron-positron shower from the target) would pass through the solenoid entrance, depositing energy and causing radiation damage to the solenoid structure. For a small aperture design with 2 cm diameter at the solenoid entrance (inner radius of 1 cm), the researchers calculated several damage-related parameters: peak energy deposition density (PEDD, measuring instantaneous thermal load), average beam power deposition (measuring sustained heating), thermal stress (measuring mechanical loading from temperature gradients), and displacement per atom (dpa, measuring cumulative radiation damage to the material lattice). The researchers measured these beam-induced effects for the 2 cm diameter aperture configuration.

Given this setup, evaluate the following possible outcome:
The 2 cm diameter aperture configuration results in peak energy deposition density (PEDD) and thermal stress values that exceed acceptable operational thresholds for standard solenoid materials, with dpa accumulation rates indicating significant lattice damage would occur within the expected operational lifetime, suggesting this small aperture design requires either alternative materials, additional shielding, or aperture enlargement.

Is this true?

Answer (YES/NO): YES